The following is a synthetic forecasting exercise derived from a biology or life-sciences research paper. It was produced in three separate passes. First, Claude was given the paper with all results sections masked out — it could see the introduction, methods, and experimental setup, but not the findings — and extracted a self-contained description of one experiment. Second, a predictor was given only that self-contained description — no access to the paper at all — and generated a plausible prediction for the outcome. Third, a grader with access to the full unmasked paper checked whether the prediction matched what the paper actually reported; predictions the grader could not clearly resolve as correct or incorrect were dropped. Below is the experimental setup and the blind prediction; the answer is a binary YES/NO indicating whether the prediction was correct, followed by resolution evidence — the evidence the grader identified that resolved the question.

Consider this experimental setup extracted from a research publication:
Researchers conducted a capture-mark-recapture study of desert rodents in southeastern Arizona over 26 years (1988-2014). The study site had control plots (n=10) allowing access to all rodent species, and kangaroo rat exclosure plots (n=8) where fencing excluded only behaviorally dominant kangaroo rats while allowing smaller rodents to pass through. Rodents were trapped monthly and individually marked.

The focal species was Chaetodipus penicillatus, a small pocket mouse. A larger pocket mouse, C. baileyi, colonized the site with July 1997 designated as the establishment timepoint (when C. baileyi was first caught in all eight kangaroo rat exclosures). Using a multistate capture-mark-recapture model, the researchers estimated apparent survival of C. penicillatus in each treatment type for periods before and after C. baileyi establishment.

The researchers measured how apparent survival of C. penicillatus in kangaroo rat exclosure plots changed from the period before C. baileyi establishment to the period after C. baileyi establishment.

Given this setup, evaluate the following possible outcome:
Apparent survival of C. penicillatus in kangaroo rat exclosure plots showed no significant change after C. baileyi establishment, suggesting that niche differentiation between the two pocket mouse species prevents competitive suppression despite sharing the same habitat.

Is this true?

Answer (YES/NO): NO